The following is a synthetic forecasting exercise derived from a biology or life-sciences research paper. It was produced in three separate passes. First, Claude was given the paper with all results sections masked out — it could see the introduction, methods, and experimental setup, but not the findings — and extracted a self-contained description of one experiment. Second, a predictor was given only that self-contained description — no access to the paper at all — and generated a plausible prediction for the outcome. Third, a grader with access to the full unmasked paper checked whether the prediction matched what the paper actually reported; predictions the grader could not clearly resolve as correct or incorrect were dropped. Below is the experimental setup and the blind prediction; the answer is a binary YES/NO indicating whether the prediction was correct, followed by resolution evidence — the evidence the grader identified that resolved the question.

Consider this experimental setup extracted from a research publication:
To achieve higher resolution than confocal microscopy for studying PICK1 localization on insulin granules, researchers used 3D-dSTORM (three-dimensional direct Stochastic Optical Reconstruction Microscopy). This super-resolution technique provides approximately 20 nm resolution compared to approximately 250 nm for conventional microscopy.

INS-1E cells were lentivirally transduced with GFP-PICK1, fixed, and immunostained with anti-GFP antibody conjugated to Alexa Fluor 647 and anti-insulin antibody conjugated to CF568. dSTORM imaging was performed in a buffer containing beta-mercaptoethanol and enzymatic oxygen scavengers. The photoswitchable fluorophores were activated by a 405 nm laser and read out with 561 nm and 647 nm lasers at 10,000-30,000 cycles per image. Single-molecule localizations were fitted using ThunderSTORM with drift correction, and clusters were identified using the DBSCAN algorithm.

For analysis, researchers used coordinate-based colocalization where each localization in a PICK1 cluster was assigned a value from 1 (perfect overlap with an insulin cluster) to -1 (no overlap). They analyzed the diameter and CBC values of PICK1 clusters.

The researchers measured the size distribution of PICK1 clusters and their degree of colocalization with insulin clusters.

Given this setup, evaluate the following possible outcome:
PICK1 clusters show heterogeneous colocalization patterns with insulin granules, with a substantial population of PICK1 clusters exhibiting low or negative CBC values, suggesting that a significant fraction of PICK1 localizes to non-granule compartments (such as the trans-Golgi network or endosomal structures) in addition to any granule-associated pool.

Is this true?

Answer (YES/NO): NO